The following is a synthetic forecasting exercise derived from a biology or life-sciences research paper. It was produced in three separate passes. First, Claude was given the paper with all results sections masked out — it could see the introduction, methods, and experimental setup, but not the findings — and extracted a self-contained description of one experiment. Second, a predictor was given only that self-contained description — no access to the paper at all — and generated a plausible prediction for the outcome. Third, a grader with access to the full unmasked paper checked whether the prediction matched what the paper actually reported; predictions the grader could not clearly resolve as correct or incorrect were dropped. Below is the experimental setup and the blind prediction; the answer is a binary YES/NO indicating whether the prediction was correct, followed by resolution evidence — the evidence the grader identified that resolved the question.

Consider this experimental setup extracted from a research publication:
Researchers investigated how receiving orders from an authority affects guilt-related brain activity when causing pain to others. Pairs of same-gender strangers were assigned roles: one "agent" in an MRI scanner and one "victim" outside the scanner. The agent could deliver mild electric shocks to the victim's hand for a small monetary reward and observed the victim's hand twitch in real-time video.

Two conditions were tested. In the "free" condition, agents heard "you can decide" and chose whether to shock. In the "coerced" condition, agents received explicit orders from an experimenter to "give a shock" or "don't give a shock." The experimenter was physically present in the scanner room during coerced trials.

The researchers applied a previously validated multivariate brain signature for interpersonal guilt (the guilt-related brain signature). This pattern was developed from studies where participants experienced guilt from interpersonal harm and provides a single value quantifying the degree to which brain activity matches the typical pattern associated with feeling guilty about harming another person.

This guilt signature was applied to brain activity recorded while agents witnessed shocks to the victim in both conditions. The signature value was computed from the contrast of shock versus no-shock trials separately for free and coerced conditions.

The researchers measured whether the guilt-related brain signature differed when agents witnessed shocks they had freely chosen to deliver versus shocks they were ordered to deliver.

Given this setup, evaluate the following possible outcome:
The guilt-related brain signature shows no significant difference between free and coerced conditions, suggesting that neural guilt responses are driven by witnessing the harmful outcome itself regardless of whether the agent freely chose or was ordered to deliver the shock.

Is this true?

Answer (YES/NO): NO